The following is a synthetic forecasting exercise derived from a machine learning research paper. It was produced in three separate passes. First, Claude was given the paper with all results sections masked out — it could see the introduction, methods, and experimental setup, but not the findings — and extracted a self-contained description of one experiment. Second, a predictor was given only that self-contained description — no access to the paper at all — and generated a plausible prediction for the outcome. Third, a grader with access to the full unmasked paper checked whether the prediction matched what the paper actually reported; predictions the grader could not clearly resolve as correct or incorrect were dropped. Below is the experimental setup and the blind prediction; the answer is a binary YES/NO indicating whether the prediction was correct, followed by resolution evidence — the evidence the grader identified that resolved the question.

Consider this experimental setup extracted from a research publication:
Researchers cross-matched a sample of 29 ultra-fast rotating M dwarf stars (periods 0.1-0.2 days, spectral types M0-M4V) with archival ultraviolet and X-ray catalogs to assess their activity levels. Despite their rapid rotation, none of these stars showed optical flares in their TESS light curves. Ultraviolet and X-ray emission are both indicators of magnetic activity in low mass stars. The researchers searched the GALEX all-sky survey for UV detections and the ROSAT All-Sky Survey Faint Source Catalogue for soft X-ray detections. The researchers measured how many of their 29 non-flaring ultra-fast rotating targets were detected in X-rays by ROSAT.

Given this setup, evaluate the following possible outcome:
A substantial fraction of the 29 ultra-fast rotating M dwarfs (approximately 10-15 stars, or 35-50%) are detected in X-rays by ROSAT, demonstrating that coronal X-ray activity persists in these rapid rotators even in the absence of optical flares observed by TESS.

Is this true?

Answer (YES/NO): NO